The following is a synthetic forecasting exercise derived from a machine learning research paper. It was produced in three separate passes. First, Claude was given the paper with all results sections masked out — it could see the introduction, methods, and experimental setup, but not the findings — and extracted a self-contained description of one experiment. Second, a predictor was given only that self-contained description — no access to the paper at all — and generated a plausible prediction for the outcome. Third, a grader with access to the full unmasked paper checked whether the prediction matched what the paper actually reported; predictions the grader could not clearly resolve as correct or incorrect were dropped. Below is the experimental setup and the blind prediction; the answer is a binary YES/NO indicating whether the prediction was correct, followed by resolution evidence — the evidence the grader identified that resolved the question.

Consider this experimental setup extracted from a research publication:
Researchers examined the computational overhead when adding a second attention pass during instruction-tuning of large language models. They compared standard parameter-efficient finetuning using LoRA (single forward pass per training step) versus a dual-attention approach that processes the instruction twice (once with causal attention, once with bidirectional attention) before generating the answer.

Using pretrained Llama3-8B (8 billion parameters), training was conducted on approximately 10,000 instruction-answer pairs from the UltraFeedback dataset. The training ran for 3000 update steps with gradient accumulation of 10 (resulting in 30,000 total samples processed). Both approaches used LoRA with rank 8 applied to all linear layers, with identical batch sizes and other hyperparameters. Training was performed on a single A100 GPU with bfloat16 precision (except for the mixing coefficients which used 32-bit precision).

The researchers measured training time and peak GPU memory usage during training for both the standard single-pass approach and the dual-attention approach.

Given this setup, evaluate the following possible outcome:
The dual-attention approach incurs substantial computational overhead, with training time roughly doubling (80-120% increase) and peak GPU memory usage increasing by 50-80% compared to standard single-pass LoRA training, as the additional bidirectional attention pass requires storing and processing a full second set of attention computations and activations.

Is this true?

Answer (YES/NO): NO